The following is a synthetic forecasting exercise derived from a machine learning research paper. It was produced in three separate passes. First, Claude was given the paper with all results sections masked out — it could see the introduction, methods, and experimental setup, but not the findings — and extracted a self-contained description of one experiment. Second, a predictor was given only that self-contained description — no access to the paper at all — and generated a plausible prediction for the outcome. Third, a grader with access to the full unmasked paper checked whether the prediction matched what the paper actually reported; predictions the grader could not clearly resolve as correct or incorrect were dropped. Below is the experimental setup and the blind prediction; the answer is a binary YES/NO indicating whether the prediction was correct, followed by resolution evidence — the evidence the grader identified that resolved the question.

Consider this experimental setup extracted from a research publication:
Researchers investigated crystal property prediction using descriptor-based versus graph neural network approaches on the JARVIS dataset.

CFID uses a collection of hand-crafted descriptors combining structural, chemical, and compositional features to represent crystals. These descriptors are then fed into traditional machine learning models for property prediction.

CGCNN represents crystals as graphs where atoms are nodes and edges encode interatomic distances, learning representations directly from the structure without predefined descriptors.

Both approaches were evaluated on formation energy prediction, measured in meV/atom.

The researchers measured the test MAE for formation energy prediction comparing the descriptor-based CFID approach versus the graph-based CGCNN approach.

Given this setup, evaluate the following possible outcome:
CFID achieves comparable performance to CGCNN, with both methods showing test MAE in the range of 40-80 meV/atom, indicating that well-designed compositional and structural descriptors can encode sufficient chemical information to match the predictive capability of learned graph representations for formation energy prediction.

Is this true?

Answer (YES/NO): NO